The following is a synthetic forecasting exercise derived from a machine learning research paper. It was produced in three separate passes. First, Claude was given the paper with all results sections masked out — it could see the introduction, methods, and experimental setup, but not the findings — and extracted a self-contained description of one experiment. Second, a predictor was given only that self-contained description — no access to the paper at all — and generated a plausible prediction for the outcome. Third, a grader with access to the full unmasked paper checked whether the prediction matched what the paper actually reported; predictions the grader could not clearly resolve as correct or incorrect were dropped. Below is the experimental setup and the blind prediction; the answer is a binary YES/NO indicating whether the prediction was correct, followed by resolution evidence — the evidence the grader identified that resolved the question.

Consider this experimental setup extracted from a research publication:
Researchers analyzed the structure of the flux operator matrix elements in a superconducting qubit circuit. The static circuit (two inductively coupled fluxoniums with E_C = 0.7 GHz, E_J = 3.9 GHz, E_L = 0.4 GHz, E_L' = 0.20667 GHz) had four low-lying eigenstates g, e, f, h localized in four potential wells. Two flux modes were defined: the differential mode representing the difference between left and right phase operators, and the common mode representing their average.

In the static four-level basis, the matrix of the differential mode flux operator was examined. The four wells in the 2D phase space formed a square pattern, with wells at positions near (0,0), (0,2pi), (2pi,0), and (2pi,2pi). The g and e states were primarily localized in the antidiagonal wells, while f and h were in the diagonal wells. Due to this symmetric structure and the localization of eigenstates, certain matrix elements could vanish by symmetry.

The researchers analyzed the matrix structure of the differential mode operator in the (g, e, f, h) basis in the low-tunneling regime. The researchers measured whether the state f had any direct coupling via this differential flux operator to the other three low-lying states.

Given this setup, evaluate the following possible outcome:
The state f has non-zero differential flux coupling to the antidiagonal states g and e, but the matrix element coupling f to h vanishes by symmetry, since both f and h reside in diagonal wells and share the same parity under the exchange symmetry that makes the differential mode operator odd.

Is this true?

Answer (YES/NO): NO